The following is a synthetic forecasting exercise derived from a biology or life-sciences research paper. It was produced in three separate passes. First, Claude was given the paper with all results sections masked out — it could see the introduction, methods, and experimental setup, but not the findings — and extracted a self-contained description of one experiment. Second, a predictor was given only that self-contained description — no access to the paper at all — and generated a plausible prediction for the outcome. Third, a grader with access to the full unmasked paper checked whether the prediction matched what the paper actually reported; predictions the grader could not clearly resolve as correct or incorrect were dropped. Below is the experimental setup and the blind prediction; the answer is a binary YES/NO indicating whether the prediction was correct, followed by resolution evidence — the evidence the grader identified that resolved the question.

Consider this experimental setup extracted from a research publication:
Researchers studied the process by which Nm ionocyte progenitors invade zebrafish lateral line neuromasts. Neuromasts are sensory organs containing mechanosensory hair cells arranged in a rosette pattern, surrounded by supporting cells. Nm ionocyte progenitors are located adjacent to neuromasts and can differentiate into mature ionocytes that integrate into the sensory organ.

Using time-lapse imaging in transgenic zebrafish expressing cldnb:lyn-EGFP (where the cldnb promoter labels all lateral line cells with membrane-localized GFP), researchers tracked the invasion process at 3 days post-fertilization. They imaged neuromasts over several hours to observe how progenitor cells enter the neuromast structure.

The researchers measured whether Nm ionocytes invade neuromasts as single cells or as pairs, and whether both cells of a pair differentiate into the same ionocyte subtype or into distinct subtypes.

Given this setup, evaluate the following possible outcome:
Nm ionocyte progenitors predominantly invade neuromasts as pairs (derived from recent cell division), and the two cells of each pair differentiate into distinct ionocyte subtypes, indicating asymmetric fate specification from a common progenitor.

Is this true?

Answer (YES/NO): YES